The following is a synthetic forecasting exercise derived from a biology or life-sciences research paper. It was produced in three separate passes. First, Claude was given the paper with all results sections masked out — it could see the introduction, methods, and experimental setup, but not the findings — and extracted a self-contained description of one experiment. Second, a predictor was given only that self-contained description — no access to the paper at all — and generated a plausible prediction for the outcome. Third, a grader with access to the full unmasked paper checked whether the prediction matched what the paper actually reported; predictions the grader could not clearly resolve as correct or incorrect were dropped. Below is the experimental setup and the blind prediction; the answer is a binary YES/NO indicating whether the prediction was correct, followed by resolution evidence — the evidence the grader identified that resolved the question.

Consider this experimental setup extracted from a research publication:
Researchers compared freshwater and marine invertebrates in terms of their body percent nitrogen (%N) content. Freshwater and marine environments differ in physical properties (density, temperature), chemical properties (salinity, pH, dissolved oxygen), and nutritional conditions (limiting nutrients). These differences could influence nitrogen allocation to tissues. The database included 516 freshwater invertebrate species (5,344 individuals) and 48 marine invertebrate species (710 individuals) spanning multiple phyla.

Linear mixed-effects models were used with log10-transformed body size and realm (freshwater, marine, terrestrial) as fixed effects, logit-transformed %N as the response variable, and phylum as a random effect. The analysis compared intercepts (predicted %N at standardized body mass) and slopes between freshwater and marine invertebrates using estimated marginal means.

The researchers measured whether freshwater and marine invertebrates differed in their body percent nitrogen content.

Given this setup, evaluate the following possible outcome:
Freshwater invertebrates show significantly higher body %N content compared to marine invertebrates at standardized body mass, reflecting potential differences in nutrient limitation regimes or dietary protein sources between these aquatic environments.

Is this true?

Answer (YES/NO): YES